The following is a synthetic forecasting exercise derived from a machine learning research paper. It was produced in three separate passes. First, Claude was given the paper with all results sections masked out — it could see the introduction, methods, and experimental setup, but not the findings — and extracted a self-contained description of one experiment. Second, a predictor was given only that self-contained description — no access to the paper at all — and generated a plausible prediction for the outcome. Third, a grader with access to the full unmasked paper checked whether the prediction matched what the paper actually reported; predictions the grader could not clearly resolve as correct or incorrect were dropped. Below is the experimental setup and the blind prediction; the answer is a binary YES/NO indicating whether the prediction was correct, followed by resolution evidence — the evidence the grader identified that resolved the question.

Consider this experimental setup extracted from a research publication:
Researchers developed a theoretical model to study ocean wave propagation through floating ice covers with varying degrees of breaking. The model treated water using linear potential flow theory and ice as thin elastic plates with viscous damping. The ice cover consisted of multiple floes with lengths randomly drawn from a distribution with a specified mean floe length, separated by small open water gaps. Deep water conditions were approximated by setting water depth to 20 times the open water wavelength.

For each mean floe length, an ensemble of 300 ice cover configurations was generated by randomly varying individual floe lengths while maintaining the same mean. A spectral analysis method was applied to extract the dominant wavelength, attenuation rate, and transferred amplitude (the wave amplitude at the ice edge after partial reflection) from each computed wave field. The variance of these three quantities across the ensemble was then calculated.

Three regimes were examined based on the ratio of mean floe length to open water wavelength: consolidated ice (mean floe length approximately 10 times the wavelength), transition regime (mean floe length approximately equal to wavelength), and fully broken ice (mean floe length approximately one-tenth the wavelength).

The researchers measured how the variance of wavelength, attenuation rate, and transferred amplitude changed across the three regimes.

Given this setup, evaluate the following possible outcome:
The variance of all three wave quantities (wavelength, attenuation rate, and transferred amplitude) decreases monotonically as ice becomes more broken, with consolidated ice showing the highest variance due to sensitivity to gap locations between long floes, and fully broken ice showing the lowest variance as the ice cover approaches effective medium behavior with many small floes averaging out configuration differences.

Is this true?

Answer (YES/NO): NO